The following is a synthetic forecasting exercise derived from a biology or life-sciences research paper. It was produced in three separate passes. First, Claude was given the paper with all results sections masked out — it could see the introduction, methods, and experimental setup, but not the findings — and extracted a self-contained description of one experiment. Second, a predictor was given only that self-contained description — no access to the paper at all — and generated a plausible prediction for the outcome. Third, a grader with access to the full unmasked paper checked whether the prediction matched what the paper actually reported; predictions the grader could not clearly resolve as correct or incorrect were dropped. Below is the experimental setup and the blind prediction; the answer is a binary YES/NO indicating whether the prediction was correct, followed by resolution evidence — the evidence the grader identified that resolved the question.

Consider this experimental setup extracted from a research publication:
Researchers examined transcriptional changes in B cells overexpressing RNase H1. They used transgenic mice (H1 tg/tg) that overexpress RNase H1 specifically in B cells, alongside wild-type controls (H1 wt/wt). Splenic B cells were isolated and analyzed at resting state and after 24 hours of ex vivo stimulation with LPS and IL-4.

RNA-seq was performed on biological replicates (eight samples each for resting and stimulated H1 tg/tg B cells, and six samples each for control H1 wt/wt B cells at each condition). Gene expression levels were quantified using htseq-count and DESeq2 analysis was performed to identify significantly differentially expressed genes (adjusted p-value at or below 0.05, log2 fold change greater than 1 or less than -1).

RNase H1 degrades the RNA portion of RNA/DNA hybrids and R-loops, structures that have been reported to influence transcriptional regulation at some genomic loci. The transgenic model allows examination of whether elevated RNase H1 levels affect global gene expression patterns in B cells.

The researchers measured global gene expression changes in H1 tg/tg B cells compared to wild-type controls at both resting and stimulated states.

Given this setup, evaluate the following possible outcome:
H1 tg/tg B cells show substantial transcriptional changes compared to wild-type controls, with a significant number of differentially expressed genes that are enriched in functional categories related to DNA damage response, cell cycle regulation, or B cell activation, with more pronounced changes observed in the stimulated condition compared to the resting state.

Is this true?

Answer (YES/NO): NO